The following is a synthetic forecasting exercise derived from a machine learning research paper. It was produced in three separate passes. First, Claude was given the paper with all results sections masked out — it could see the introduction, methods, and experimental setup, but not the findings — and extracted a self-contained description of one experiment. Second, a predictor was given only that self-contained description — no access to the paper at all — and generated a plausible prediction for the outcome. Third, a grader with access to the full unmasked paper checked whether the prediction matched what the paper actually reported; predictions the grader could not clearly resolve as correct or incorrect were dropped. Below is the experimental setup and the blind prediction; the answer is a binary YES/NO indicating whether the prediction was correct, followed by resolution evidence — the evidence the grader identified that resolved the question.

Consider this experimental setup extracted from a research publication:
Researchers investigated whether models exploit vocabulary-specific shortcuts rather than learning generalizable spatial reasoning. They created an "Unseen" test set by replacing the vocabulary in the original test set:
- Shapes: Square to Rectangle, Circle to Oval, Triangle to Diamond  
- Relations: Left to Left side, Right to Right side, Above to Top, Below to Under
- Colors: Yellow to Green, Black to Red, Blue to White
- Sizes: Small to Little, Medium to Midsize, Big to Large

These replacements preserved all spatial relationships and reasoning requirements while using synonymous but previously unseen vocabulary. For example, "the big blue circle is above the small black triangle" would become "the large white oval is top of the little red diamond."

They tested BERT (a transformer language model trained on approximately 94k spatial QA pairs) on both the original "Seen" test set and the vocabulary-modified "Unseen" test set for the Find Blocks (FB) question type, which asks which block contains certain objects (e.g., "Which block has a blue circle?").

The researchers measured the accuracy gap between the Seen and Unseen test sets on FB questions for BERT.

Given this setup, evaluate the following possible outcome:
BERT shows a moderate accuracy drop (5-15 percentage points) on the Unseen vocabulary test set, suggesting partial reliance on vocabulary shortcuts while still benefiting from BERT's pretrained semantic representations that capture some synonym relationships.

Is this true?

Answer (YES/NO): NO